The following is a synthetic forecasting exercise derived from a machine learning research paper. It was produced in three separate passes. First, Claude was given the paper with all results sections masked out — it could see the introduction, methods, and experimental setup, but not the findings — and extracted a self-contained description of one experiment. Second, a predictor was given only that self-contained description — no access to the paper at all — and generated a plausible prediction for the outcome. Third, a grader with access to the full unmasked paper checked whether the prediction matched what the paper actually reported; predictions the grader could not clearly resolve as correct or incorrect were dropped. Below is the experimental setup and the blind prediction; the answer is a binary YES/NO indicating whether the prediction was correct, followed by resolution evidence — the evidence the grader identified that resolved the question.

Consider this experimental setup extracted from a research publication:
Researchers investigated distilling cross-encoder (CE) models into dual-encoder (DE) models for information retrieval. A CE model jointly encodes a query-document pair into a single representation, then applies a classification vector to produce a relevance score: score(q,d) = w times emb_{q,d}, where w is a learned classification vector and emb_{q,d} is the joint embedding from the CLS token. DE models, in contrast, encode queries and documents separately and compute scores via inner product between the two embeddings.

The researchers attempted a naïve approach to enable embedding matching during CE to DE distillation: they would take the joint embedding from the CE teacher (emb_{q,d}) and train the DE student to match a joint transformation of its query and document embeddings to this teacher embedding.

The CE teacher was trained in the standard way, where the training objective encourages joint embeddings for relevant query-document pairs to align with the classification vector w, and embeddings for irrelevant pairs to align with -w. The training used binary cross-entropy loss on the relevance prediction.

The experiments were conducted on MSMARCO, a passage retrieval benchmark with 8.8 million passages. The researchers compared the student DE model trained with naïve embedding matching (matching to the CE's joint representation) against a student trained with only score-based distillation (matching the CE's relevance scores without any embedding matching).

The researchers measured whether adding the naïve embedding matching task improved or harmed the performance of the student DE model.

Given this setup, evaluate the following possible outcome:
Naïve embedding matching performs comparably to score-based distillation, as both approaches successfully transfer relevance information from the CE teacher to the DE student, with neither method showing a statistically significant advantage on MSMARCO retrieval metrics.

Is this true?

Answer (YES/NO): NO